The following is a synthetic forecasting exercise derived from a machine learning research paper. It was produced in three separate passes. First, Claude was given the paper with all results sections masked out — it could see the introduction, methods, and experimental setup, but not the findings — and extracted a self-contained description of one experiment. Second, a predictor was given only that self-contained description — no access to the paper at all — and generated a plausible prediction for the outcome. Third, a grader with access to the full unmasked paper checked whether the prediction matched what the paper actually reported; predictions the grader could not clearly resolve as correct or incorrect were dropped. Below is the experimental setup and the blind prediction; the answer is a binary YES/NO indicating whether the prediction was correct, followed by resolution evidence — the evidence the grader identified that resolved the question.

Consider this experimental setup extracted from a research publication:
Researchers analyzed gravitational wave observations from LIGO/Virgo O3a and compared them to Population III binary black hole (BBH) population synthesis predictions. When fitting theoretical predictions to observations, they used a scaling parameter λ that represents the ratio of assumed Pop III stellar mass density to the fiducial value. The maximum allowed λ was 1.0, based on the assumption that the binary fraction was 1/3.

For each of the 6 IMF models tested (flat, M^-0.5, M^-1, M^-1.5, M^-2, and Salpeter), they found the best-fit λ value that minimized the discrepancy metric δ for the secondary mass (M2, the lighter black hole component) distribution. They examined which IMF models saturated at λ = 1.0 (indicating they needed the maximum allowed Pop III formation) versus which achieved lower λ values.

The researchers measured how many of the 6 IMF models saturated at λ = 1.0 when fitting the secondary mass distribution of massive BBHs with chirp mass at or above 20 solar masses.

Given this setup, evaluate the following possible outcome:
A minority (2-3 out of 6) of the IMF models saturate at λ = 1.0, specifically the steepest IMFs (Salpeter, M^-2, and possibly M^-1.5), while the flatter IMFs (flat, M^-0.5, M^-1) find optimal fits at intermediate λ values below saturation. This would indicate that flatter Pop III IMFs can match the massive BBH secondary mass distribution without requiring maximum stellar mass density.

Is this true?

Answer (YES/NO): YES